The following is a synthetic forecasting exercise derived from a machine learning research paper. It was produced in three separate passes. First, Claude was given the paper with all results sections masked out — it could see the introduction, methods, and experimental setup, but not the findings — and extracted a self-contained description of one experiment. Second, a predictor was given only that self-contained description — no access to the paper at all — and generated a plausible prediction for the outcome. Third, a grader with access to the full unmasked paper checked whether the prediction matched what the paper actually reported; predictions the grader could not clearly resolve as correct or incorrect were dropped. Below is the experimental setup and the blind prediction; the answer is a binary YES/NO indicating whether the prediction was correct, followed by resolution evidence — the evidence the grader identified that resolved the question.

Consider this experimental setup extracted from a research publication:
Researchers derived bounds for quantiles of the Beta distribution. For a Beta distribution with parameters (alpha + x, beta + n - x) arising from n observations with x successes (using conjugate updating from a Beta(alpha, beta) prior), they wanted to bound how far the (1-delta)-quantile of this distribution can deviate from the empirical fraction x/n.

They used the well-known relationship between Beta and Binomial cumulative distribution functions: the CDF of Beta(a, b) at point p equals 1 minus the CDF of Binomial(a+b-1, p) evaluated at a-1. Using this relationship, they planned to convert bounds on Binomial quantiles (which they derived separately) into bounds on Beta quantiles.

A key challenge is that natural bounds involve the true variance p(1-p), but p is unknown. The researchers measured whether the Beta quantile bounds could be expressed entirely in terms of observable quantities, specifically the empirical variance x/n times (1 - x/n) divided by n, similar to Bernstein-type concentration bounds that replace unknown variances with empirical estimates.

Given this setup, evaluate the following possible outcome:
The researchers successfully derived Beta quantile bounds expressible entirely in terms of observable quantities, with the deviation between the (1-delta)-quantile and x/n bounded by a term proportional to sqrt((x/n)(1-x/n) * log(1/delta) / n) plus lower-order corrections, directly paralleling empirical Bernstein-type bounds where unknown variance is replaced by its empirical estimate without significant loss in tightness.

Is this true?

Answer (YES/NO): YES